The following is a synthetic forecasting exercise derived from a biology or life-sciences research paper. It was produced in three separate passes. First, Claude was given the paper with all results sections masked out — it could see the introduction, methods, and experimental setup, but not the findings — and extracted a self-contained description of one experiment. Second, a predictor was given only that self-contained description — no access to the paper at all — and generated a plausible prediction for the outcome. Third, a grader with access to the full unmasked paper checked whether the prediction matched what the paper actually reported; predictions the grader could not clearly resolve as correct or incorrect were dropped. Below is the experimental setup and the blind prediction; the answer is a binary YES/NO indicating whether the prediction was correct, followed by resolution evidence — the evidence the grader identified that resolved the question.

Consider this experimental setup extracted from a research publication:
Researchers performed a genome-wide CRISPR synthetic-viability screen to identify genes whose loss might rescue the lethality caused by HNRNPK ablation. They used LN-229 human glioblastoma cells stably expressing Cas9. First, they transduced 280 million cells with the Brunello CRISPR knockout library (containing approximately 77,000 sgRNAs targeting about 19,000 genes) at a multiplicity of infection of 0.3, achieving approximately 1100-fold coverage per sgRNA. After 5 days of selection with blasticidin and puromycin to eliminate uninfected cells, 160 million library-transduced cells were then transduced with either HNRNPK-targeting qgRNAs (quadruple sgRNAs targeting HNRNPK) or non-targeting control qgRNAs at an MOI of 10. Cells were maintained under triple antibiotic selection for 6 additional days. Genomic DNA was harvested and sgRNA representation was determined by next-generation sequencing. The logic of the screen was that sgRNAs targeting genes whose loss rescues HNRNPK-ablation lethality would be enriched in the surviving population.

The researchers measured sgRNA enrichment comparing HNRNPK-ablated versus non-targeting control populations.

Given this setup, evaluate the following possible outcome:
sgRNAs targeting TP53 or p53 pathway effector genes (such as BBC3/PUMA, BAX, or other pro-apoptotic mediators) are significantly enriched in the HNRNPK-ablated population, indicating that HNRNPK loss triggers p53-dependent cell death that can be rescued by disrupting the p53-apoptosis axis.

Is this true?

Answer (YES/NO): NO